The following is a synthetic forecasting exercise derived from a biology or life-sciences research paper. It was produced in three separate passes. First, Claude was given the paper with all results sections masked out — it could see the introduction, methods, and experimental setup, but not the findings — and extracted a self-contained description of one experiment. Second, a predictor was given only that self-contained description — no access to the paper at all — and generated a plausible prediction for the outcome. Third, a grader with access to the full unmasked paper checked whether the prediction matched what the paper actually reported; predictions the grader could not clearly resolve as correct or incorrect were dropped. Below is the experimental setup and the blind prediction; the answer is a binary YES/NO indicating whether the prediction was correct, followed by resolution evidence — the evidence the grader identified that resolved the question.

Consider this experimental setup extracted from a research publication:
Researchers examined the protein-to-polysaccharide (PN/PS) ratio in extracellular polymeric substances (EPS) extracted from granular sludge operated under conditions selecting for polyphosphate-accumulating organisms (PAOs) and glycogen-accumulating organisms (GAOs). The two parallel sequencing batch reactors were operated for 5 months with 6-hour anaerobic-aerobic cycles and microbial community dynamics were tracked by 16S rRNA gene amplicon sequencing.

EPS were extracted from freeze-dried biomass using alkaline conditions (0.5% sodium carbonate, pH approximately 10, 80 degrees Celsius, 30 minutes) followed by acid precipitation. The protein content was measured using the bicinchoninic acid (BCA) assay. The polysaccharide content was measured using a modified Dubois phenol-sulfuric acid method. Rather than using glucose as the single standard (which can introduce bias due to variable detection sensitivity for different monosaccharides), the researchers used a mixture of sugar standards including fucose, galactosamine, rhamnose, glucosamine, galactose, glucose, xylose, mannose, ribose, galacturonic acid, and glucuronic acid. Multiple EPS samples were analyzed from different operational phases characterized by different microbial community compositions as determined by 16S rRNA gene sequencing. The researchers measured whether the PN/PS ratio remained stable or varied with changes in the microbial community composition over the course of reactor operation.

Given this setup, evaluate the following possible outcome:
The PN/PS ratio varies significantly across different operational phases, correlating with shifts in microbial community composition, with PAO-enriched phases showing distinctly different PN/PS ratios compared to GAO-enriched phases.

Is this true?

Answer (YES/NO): NO